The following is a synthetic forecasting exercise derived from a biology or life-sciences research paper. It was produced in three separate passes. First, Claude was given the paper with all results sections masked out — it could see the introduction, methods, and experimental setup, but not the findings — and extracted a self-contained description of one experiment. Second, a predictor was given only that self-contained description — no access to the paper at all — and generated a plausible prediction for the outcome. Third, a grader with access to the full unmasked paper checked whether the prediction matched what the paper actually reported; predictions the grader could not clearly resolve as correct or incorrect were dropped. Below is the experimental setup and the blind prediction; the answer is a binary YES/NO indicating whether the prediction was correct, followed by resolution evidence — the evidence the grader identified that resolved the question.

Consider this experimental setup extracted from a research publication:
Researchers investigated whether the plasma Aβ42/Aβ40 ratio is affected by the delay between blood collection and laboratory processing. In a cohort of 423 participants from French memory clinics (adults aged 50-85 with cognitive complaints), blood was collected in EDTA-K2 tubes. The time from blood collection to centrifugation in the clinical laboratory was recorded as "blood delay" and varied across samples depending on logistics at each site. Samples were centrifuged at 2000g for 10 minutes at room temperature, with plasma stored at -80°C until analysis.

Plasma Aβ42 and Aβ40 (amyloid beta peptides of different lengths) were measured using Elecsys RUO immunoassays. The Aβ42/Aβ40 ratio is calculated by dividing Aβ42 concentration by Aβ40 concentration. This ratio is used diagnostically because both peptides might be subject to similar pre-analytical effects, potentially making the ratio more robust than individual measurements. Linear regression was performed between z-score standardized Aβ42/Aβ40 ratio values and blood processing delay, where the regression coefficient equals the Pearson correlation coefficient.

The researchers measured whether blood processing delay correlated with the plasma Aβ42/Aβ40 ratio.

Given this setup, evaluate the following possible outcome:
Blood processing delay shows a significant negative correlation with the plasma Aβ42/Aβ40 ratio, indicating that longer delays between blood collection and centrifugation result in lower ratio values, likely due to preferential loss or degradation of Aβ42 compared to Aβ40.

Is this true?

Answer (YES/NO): NO